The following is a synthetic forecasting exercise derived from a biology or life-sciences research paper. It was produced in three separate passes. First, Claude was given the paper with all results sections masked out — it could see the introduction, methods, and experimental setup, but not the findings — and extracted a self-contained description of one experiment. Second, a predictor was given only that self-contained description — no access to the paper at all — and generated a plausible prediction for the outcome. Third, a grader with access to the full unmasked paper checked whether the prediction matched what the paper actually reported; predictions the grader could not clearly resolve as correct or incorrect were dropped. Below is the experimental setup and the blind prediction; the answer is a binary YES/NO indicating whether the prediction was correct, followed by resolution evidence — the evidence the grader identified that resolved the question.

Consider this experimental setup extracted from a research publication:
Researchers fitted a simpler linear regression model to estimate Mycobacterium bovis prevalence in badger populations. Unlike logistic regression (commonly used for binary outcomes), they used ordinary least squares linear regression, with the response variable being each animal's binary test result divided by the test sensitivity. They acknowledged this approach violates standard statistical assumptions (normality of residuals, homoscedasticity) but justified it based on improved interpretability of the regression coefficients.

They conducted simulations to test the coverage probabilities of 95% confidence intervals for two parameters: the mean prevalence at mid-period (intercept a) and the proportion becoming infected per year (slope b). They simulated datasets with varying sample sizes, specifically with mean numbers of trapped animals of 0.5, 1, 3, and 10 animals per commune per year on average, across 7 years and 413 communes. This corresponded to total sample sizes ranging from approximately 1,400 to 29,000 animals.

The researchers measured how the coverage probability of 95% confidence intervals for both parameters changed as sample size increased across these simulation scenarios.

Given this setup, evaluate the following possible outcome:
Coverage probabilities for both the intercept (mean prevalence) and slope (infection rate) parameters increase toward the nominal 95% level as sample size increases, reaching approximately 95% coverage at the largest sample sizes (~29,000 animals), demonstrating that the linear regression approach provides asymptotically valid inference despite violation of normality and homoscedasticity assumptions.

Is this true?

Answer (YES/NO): NO